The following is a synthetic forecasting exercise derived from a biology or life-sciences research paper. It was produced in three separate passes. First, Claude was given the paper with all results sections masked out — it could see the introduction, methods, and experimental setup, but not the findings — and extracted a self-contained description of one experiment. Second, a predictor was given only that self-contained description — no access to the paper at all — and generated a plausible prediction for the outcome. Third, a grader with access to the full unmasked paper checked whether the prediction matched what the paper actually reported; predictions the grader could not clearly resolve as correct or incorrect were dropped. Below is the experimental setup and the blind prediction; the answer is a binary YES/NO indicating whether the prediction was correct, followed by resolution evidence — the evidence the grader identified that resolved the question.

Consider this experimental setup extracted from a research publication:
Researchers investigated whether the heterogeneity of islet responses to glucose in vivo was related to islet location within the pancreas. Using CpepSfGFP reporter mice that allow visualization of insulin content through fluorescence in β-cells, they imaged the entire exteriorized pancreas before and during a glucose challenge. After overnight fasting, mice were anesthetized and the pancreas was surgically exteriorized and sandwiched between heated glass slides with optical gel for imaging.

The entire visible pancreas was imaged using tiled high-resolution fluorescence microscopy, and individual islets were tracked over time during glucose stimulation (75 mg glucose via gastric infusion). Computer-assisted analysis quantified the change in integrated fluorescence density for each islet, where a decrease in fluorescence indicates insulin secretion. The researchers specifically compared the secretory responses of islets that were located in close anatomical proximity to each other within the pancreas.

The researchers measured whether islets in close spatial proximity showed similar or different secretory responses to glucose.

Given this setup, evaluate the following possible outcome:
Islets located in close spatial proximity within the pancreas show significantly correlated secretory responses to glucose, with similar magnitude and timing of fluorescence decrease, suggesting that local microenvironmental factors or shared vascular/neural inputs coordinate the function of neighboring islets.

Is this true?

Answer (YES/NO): NO